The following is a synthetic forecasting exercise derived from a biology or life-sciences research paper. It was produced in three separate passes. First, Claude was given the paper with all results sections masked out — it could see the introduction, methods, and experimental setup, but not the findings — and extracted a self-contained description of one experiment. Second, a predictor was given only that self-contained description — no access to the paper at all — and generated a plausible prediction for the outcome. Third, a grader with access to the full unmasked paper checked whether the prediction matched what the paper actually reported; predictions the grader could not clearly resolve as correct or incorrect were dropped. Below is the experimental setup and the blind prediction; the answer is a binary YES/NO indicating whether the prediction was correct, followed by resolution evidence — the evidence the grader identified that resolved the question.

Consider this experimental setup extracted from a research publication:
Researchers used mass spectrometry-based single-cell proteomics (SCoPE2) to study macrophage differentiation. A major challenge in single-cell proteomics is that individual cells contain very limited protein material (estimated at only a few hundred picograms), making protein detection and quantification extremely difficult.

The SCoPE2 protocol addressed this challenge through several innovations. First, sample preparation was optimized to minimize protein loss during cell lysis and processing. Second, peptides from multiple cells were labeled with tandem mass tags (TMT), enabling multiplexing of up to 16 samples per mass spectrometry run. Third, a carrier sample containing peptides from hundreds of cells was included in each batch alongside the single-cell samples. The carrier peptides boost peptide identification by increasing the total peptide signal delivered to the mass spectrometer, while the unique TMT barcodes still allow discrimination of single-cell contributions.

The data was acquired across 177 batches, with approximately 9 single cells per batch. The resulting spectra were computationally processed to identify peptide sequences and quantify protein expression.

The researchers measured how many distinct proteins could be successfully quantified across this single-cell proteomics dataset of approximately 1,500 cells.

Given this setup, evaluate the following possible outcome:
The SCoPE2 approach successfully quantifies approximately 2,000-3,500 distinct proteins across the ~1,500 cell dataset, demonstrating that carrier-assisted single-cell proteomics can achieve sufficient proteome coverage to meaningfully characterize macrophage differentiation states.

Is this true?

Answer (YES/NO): YES